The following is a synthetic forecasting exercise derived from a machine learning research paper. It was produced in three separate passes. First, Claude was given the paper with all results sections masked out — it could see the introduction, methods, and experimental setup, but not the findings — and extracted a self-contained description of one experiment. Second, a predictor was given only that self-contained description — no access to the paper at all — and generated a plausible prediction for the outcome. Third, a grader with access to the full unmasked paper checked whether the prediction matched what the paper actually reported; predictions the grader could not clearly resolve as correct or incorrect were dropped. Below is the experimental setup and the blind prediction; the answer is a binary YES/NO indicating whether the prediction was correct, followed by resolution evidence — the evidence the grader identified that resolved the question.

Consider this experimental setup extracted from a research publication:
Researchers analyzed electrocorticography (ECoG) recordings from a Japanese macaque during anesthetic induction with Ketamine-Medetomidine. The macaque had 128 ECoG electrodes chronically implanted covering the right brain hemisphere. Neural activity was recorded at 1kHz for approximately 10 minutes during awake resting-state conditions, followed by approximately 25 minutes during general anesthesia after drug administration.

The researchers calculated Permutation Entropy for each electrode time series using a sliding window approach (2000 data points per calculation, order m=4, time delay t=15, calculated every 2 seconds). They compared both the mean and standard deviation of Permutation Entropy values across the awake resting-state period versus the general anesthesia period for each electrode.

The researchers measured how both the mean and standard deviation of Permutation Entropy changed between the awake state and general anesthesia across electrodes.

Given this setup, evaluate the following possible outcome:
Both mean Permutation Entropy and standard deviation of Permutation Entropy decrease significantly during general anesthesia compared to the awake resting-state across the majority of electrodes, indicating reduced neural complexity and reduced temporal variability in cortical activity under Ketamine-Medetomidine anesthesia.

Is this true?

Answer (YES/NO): NO